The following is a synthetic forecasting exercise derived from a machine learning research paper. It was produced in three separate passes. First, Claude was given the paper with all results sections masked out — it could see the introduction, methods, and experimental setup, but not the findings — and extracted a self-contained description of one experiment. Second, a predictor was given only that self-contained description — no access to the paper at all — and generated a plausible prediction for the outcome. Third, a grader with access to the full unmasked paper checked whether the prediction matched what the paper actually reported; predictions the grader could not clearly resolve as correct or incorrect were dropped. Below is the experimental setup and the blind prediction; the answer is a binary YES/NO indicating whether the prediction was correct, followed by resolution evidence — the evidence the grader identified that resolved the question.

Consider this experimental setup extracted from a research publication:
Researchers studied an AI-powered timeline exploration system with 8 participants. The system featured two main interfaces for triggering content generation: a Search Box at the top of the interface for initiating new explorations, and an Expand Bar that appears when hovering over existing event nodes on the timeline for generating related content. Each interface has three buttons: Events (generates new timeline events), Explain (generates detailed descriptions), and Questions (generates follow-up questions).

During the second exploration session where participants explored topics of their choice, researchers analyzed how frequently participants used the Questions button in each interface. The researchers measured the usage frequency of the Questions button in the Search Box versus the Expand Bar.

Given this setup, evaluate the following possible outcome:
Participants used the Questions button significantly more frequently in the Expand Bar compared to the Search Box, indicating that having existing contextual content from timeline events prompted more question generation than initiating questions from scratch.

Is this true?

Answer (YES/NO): NO